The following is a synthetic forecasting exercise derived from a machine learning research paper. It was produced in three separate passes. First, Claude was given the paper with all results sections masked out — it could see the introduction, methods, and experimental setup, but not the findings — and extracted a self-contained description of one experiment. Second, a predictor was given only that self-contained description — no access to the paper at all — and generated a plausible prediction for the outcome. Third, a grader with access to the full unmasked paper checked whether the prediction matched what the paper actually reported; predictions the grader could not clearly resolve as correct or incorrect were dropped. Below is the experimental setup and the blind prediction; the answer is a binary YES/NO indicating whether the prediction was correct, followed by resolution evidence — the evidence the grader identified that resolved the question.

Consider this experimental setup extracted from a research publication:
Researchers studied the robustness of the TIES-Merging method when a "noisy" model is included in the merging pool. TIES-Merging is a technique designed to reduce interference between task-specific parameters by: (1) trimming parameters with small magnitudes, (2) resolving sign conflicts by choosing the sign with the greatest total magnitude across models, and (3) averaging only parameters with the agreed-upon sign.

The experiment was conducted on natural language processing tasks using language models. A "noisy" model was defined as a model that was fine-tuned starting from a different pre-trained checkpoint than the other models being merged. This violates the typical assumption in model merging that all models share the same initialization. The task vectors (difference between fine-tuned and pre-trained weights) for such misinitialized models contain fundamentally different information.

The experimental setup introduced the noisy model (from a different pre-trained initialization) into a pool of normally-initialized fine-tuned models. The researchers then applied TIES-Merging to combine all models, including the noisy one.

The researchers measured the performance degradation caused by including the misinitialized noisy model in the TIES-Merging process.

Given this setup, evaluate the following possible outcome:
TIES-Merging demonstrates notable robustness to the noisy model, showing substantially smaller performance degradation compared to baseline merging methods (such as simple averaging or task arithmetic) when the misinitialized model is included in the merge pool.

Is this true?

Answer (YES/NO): NO